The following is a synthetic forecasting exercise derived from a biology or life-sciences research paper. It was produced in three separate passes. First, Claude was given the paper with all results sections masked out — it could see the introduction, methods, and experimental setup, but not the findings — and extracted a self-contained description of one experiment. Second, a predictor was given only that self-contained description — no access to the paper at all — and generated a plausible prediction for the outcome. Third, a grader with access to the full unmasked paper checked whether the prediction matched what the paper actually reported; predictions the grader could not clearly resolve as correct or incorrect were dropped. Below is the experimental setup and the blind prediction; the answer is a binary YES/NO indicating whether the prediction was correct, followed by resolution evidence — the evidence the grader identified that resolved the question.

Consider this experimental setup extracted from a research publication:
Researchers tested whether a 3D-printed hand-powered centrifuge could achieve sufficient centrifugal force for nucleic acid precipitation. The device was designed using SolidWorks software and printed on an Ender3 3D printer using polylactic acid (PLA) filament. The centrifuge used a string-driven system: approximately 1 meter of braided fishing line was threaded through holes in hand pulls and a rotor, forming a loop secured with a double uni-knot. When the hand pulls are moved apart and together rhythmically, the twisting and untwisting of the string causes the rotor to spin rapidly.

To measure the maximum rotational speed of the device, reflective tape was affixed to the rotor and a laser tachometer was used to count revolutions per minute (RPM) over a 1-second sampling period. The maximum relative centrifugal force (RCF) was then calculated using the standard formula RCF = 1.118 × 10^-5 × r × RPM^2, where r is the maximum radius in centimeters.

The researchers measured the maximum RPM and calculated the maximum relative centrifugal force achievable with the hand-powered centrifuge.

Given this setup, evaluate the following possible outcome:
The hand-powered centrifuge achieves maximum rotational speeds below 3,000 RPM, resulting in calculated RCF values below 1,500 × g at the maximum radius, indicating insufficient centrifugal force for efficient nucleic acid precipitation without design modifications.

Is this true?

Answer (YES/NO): NO